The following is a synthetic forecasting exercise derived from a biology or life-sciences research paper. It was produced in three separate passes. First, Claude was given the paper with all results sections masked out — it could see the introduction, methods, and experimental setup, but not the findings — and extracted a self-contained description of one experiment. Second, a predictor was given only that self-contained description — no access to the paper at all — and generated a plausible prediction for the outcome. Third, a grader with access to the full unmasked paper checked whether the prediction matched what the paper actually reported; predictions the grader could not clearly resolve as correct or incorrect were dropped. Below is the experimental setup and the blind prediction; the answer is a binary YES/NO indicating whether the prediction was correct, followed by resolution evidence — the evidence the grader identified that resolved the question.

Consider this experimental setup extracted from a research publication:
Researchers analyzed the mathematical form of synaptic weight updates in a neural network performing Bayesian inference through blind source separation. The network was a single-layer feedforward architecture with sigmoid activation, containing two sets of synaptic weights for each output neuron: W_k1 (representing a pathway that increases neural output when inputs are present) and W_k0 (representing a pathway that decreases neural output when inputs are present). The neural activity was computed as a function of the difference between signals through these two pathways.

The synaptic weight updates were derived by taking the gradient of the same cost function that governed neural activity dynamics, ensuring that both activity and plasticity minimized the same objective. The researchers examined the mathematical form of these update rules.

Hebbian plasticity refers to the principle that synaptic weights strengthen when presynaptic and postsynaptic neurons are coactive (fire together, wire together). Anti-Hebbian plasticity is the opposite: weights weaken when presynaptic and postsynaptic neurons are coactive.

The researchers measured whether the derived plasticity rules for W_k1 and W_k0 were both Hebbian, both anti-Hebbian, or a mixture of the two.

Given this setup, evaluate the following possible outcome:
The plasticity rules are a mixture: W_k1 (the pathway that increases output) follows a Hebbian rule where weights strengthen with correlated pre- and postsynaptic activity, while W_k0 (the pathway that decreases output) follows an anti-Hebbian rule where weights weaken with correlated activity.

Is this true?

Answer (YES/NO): YES